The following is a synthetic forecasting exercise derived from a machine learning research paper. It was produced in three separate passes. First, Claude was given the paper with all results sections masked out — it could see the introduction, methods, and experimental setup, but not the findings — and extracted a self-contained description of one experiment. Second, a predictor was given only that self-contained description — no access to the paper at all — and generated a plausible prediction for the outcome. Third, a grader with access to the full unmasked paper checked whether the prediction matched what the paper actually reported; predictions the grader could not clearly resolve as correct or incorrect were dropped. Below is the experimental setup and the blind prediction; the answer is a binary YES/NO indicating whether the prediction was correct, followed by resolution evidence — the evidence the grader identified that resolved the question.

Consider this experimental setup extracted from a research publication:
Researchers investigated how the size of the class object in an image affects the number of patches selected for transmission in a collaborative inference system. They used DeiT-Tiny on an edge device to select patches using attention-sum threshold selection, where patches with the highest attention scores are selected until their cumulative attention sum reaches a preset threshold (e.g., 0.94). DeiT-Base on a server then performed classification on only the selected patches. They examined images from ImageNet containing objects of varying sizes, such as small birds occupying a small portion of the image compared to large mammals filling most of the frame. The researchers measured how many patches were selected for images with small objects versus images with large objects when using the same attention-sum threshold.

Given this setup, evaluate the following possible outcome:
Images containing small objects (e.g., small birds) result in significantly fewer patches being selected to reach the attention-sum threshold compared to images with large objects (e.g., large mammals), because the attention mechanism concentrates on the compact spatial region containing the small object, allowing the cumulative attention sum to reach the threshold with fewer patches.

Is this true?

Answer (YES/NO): YES